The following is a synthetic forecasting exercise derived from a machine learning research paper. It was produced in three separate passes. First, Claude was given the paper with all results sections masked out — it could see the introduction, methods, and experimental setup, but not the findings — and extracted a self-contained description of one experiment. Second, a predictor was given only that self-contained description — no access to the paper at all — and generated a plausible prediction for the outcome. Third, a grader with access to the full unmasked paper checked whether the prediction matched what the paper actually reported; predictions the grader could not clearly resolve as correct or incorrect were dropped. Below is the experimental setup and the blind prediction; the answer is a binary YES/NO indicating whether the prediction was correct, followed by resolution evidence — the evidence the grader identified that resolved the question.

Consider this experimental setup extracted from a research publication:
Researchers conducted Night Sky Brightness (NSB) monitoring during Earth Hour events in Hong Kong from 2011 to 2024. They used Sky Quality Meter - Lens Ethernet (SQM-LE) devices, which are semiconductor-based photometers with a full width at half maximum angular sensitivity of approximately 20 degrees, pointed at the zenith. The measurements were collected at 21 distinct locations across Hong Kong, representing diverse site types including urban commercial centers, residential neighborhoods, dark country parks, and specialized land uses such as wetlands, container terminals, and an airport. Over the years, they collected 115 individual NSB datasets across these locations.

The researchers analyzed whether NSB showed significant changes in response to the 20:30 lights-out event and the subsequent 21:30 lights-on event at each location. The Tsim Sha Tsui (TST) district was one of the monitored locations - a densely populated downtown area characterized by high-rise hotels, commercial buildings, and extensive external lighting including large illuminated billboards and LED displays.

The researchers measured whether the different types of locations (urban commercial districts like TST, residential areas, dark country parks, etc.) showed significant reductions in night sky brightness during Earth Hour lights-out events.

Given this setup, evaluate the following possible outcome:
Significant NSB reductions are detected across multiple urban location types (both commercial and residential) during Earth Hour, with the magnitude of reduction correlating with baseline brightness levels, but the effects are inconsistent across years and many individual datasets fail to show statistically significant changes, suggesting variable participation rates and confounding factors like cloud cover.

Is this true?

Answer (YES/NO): NO